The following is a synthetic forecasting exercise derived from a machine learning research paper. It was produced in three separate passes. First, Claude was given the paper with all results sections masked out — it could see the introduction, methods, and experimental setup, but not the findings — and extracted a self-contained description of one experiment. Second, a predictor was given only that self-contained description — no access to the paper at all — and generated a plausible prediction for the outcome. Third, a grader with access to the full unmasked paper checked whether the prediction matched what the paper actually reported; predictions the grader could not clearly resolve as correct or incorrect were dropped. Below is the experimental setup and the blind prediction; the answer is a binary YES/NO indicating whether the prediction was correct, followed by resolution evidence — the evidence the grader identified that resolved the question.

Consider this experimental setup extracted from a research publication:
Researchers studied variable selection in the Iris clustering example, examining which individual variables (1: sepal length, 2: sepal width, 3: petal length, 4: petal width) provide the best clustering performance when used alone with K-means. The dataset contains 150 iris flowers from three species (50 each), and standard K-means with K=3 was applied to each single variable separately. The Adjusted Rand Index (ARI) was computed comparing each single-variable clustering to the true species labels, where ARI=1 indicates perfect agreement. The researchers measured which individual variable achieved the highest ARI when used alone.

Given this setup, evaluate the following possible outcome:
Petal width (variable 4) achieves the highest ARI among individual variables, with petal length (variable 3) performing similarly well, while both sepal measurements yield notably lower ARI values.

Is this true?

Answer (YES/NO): YES